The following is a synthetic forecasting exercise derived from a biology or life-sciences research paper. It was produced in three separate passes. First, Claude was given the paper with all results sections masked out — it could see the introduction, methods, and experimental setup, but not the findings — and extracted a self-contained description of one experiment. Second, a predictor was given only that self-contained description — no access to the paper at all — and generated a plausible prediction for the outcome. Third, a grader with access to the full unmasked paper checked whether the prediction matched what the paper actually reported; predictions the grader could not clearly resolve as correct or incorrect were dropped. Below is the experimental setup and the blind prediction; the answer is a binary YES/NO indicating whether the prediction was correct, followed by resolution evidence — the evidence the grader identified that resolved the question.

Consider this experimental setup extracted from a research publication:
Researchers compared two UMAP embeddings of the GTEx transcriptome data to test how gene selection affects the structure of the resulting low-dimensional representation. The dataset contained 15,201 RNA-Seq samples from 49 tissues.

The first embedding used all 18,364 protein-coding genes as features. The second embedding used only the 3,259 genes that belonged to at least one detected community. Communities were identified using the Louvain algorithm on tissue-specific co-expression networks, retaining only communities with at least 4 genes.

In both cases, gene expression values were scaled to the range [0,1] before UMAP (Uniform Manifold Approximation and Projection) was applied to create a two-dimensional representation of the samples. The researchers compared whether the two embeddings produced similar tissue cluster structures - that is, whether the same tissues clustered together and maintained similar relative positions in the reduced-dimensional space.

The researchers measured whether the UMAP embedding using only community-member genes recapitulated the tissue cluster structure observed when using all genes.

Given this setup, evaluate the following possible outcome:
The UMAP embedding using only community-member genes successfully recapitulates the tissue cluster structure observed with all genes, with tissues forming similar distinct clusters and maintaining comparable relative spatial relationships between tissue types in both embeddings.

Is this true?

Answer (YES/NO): YES